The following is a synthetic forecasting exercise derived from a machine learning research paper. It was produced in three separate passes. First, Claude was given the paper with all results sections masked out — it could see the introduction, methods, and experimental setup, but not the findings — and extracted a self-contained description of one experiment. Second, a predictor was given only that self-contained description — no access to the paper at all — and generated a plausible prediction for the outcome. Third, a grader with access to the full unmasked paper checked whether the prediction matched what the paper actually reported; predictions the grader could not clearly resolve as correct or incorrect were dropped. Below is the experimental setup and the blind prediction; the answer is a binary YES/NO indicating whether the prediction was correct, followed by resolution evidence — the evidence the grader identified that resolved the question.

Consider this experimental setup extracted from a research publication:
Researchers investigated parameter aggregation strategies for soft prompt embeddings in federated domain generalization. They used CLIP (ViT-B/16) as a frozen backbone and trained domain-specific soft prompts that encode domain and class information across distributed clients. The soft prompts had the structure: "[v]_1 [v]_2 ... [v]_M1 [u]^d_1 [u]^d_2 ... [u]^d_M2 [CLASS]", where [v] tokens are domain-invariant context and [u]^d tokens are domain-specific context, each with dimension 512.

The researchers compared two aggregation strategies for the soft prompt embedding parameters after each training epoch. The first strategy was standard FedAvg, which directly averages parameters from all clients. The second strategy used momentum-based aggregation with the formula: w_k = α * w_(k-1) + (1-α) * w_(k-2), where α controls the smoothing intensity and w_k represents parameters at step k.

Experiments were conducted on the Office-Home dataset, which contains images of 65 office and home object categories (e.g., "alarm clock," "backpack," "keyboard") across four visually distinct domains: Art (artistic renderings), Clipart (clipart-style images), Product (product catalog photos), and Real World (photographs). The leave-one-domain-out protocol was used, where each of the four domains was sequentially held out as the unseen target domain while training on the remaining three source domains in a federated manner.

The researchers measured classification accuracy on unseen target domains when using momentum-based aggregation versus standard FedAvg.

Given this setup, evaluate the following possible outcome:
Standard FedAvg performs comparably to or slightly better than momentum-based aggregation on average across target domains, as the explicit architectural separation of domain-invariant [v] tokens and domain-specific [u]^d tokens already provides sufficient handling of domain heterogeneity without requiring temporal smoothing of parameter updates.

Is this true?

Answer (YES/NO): NO